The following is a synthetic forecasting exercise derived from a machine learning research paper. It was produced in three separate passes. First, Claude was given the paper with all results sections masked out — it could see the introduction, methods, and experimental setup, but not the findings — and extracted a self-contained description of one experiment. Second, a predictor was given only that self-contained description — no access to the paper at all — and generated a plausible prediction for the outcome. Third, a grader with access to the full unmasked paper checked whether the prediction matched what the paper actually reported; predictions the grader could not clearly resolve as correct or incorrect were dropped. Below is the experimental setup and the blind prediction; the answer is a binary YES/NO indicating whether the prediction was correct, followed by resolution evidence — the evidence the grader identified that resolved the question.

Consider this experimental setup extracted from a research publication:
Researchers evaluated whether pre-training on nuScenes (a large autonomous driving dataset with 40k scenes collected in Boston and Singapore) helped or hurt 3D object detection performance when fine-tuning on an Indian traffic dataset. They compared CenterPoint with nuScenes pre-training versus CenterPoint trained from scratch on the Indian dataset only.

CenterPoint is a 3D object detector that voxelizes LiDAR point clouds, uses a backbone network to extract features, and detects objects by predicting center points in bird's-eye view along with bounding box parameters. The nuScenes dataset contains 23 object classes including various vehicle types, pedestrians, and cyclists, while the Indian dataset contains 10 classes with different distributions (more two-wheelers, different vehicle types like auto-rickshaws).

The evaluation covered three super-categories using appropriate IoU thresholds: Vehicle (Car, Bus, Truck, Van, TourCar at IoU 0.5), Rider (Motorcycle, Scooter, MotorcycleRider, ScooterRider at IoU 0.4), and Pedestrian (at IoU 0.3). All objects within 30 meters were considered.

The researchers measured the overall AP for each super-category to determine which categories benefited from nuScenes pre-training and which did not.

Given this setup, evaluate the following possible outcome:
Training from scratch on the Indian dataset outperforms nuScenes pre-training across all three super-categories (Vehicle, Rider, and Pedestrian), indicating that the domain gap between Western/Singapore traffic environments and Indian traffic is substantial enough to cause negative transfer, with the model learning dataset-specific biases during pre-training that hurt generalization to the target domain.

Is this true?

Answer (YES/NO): NO